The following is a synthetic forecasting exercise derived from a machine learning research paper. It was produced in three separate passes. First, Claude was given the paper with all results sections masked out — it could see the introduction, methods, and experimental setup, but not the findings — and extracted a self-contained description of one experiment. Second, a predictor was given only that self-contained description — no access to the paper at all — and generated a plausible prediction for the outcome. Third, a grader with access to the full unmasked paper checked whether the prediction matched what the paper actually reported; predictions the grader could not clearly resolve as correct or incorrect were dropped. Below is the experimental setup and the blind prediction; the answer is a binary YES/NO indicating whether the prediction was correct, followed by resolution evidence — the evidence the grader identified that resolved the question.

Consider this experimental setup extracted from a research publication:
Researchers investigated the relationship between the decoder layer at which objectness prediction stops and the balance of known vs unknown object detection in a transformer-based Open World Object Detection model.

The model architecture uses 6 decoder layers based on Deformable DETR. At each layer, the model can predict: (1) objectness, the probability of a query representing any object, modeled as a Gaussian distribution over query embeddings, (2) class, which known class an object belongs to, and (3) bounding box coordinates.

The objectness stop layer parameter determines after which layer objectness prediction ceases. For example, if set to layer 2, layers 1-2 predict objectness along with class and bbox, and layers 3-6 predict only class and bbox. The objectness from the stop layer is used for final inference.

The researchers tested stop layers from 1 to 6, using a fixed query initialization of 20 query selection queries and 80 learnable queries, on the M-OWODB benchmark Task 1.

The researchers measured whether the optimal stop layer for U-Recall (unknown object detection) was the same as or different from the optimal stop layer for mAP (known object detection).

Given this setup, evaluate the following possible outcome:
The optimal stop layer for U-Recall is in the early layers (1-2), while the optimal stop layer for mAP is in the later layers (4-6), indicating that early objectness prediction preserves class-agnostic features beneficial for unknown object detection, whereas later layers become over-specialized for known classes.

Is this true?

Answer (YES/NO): YES